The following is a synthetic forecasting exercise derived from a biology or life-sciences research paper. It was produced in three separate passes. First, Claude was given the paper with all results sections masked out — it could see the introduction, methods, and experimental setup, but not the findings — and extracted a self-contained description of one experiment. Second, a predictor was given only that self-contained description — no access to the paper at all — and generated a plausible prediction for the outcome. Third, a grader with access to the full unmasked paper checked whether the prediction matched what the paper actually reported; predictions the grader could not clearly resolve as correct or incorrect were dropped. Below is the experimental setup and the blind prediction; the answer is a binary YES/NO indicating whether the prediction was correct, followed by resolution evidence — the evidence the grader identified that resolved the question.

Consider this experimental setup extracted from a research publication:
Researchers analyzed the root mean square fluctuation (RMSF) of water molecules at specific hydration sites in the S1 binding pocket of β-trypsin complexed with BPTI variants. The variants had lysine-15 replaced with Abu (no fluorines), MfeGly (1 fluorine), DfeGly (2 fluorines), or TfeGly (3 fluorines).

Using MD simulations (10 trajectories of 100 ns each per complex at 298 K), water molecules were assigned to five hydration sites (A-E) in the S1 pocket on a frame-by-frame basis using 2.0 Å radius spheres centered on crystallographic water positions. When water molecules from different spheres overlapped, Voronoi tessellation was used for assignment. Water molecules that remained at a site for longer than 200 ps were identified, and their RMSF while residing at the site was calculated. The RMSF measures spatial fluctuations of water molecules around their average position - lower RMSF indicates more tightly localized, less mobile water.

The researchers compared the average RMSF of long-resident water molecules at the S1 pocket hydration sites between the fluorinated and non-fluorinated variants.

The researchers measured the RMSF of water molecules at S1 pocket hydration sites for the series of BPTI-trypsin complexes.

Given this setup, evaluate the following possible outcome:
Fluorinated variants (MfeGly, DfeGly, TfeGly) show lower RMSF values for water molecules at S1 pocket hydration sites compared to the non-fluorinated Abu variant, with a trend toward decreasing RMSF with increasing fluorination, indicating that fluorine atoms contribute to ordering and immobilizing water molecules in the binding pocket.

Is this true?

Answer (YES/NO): NO